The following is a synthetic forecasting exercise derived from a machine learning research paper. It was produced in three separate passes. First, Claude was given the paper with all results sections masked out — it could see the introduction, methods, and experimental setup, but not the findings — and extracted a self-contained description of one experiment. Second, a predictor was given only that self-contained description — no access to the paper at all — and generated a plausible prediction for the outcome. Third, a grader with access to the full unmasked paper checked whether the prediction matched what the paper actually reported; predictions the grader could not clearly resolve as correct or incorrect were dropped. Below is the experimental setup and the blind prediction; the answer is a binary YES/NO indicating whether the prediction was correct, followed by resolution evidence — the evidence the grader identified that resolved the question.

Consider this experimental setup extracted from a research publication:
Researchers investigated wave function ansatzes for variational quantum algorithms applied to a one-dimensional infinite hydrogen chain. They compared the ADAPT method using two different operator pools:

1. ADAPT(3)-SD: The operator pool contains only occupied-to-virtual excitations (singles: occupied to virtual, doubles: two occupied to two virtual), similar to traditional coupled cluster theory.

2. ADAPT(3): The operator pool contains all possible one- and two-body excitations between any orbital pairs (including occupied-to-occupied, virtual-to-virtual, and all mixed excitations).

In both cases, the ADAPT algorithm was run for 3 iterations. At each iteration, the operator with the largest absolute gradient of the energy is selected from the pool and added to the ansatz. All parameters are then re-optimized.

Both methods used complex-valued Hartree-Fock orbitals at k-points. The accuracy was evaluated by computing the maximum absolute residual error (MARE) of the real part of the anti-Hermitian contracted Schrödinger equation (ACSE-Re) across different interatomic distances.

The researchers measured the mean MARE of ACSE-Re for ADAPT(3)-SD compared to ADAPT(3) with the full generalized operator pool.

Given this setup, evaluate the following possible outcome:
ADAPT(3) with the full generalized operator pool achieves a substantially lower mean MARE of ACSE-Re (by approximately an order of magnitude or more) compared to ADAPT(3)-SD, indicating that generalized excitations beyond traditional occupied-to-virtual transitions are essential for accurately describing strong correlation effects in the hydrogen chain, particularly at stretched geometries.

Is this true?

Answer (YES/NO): YES